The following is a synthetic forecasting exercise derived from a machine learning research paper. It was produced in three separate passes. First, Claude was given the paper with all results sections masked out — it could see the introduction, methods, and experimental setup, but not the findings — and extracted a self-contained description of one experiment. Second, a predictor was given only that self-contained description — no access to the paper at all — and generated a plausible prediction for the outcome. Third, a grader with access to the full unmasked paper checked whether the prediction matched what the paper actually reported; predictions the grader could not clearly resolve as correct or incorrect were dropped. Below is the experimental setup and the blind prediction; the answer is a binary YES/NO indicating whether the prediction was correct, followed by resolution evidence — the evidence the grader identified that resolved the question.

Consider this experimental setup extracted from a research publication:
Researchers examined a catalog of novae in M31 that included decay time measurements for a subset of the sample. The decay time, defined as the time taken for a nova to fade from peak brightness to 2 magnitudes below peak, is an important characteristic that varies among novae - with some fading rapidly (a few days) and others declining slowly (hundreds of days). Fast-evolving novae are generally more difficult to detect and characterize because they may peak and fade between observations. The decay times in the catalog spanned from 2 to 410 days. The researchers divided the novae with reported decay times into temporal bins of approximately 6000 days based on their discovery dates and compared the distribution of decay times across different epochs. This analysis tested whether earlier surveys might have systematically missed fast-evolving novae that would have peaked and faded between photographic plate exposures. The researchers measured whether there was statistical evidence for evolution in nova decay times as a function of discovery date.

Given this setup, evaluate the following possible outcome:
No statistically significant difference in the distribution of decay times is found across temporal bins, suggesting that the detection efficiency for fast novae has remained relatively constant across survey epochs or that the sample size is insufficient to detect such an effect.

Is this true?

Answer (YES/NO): YES